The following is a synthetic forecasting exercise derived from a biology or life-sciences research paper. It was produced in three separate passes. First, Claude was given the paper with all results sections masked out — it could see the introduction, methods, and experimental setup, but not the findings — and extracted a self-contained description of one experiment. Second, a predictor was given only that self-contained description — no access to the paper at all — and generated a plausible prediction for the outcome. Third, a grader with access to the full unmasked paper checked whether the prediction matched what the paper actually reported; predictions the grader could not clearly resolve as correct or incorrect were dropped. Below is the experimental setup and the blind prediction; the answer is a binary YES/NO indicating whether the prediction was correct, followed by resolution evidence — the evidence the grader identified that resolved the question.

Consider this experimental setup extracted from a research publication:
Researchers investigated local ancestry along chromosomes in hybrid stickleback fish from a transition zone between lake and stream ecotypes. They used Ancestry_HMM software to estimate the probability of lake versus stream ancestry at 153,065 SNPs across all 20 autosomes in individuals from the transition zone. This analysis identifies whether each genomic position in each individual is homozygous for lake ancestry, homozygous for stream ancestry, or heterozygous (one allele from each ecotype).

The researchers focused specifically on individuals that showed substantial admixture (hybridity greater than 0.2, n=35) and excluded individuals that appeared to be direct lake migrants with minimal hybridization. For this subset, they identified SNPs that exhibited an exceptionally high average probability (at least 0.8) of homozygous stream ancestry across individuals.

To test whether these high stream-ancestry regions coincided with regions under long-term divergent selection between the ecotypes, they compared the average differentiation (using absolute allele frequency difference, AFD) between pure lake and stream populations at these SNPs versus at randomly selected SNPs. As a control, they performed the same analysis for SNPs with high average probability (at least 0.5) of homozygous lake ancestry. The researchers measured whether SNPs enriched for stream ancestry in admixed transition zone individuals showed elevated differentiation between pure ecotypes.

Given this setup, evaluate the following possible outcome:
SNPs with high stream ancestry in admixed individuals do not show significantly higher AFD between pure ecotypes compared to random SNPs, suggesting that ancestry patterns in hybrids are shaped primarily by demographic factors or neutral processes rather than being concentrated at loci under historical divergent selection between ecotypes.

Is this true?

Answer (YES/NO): NO